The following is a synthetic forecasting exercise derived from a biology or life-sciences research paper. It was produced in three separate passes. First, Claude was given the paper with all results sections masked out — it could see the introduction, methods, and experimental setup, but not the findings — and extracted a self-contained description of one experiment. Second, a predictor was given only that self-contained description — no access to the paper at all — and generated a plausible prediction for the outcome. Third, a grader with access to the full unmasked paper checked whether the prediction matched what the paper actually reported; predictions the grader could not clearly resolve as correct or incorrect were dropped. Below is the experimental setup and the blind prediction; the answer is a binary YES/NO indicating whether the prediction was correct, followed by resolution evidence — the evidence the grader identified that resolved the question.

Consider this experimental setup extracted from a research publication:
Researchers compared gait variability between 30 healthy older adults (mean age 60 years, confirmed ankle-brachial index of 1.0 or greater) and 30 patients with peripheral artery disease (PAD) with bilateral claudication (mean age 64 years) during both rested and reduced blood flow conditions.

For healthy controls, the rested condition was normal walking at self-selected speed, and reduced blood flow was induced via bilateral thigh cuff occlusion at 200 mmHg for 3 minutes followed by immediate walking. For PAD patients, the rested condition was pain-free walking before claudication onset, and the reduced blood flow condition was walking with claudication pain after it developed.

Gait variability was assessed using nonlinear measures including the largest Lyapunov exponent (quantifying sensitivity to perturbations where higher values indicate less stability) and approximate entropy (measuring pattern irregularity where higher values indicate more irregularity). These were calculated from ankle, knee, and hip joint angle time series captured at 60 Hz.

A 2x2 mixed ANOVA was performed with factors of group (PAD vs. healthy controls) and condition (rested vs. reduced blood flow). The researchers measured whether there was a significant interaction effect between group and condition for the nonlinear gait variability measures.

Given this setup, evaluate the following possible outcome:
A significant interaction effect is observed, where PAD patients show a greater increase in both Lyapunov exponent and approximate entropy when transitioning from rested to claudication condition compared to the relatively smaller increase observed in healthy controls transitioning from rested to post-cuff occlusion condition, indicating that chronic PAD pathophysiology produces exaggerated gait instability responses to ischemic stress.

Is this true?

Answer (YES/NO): NO